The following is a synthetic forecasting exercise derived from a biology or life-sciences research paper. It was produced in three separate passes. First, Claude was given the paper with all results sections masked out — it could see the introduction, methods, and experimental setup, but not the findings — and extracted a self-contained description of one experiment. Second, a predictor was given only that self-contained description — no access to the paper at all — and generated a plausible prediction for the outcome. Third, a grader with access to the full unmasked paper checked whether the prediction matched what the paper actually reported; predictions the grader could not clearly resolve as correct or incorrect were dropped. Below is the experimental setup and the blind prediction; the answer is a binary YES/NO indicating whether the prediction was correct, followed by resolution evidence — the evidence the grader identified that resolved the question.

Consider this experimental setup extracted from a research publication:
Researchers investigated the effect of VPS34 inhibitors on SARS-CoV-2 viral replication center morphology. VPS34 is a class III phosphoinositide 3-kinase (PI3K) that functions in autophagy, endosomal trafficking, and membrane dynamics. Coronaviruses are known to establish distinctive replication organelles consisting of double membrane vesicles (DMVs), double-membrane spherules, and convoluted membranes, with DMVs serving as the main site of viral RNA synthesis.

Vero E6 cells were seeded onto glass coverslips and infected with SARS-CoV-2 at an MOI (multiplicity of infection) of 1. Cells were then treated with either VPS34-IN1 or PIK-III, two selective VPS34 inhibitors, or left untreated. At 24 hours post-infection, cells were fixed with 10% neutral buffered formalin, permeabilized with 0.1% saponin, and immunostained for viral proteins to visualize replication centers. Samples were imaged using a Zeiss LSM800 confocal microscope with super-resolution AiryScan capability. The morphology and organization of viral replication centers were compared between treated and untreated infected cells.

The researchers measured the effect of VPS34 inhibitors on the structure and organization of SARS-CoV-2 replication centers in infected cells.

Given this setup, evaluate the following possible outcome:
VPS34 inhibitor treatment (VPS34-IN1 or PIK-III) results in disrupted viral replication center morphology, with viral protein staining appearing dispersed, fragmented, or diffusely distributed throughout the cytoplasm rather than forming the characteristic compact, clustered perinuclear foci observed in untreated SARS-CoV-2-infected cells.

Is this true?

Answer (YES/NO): YES